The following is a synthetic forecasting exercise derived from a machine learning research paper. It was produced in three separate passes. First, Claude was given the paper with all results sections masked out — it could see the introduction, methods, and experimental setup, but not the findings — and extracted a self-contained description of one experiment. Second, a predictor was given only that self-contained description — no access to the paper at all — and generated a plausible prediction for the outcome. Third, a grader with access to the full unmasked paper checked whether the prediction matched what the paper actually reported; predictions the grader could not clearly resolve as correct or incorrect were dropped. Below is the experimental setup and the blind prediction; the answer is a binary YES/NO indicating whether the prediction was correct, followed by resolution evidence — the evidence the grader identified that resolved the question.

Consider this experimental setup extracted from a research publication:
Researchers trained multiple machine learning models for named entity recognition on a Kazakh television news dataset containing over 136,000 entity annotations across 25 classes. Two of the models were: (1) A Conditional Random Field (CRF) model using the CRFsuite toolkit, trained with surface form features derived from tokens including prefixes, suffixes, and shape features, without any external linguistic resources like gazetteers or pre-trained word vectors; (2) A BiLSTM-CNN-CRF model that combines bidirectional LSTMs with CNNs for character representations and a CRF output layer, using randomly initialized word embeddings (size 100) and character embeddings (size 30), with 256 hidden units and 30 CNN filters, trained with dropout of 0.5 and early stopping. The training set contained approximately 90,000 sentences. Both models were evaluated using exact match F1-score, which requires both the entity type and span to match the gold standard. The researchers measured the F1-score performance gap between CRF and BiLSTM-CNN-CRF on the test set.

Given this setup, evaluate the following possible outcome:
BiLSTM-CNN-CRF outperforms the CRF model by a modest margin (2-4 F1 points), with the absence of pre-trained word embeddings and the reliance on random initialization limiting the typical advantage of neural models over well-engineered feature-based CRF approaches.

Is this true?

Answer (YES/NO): NO